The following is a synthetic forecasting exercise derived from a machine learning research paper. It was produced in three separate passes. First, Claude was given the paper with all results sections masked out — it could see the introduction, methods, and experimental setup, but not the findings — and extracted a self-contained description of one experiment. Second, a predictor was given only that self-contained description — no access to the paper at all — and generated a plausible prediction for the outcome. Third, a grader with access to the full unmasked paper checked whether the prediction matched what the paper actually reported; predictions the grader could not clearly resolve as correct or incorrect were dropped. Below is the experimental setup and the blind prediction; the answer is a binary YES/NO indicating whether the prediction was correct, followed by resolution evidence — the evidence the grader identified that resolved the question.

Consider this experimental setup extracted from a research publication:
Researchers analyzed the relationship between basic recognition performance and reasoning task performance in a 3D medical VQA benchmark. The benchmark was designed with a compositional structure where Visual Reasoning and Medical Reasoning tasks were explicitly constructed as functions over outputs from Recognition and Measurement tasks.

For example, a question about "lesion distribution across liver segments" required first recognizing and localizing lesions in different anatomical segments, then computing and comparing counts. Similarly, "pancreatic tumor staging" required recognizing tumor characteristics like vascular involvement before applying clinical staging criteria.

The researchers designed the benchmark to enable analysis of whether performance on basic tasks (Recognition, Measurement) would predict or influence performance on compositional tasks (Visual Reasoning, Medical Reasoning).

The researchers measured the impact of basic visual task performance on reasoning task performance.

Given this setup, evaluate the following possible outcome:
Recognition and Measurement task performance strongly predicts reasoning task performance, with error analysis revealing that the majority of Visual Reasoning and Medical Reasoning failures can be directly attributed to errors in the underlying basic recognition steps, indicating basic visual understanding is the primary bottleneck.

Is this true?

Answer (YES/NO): NO